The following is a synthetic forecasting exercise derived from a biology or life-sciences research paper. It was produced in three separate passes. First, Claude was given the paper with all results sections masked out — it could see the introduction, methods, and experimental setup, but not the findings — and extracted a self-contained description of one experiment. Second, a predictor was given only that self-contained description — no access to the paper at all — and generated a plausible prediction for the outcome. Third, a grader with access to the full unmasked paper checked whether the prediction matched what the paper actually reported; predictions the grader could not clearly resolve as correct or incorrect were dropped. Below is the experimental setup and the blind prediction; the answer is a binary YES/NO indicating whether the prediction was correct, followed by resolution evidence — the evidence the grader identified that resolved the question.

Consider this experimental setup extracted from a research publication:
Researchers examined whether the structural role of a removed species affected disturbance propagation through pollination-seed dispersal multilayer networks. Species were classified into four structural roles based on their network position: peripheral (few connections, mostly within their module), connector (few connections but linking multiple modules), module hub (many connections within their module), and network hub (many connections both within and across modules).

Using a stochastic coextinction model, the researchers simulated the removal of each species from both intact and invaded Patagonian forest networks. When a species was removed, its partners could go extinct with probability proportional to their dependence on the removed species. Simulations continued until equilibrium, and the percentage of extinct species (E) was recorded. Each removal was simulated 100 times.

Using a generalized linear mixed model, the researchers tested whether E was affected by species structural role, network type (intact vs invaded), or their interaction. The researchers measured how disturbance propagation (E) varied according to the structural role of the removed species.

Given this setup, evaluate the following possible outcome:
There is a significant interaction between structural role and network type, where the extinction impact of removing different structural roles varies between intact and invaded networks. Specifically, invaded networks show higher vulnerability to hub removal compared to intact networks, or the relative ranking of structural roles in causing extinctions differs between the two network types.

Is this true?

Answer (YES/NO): YES